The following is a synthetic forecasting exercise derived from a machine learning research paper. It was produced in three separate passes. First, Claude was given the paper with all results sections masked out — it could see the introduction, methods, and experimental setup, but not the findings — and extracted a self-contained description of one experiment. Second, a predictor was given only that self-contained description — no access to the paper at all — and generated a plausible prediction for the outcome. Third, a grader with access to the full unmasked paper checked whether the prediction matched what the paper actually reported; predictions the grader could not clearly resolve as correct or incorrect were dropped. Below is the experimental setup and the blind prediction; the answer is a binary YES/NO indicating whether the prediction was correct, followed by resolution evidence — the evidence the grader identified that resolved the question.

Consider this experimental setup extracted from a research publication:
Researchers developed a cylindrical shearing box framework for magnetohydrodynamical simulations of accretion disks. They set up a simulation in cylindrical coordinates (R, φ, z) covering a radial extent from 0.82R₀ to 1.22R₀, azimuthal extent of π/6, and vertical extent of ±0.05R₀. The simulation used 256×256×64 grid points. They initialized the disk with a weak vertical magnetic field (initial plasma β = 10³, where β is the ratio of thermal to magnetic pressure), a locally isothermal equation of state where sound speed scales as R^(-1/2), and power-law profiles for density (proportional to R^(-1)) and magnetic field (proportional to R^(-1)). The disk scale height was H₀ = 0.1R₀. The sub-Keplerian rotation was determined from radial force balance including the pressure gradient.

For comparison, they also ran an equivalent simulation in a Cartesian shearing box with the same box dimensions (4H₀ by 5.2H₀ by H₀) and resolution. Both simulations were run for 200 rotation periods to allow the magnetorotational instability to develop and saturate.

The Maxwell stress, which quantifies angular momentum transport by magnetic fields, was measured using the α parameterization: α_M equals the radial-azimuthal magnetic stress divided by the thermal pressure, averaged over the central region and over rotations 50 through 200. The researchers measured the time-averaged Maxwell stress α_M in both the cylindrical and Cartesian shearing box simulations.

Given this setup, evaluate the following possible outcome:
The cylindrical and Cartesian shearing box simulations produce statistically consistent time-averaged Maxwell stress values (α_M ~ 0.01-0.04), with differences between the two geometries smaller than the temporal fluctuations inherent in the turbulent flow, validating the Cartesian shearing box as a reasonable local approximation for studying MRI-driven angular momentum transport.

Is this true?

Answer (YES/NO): NO